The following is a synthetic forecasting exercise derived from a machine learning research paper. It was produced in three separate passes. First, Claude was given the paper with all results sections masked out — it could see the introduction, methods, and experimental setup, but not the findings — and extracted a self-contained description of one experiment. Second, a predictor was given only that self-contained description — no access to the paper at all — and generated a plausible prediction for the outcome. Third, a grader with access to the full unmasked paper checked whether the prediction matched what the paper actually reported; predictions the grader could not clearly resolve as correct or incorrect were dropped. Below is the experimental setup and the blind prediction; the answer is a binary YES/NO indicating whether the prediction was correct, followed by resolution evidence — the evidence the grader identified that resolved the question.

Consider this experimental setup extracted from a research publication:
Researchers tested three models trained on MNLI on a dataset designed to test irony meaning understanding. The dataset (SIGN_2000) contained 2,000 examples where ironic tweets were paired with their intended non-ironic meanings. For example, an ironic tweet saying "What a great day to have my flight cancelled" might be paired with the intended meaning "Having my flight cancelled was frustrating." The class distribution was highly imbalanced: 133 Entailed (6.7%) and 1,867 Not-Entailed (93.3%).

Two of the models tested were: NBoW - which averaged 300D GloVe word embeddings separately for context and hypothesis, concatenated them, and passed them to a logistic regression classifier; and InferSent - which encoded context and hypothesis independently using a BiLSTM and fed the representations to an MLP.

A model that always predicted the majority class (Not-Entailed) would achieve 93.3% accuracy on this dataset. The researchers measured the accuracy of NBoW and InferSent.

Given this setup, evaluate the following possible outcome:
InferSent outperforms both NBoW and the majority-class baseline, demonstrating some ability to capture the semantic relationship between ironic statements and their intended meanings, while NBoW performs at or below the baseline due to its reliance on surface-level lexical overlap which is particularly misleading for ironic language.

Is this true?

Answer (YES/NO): NO